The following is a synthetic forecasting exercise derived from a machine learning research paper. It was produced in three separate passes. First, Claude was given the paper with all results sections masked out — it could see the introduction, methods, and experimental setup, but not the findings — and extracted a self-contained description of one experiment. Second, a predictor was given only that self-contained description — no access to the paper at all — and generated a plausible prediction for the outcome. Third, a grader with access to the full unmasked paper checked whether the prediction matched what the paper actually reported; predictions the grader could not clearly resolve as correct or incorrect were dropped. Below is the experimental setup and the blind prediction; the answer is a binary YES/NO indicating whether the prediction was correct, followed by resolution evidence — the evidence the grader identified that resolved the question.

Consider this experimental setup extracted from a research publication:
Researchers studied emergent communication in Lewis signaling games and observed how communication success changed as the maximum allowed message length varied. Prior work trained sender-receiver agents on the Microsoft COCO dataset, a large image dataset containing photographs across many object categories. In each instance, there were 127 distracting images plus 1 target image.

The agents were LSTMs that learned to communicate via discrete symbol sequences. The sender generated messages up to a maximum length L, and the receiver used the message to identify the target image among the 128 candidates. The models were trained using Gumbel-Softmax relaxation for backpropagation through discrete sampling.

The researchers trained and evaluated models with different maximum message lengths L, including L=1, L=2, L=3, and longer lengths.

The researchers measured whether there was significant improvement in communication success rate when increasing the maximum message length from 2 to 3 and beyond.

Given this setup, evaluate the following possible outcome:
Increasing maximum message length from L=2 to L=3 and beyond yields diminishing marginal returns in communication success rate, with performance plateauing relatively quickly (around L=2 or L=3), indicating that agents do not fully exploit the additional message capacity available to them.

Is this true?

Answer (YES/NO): YES